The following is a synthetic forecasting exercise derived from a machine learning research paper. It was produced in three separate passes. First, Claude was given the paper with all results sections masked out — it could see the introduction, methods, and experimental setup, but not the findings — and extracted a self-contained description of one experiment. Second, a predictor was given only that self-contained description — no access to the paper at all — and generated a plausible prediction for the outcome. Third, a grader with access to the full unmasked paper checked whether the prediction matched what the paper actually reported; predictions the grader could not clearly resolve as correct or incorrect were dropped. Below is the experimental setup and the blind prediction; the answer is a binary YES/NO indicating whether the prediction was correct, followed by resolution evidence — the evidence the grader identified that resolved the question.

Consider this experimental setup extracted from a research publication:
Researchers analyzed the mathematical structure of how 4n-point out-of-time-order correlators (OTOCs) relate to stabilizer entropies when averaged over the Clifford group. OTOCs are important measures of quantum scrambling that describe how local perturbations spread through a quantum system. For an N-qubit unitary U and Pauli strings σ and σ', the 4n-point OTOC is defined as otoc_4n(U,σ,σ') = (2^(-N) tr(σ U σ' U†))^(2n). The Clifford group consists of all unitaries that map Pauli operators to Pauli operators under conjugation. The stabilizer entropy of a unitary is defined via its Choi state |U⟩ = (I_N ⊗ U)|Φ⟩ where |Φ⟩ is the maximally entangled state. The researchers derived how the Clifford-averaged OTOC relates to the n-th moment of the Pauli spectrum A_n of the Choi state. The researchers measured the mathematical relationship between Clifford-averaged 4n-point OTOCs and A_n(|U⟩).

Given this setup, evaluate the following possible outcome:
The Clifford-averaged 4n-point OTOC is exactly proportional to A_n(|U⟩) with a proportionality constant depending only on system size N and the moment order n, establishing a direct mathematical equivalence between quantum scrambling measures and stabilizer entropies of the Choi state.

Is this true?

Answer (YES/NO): NO